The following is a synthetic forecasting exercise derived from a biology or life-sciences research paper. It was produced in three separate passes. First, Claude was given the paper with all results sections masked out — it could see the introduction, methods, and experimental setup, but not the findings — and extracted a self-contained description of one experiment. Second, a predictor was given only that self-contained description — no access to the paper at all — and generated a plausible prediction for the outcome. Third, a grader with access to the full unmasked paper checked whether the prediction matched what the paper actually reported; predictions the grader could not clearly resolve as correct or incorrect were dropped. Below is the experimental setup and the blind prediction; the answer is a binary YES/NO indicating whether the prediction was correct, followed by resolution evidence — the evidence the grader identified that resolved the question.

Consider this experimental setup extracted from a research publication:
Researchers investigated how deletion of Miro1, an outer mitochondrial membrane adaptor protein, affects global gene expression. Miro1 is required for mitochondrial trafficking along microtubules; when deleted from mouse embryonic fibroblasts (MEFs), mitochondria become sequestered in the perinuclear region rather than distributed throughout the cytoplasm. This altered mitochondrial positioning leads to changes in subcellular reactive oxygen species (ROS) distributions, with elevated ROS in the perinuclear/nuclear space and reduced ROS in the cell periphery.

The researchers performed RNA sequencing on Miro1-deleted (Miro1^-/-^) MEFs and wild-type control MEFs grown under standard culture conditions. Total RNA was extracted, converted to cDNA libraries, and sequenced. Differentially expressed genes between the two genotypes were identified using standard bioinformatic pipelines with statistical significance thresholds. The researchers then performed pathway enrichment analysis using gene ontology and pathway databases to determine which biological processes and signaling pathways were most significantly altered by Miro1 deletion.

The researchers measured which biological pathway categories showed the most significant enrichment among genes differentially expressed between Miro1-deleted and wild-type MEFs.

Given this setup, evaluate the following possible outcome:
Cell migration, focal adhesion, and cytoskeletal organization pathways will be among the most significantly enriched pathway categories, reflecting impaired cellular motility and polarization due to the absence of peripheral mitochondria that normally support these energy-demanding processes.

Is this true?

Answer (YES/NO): NO